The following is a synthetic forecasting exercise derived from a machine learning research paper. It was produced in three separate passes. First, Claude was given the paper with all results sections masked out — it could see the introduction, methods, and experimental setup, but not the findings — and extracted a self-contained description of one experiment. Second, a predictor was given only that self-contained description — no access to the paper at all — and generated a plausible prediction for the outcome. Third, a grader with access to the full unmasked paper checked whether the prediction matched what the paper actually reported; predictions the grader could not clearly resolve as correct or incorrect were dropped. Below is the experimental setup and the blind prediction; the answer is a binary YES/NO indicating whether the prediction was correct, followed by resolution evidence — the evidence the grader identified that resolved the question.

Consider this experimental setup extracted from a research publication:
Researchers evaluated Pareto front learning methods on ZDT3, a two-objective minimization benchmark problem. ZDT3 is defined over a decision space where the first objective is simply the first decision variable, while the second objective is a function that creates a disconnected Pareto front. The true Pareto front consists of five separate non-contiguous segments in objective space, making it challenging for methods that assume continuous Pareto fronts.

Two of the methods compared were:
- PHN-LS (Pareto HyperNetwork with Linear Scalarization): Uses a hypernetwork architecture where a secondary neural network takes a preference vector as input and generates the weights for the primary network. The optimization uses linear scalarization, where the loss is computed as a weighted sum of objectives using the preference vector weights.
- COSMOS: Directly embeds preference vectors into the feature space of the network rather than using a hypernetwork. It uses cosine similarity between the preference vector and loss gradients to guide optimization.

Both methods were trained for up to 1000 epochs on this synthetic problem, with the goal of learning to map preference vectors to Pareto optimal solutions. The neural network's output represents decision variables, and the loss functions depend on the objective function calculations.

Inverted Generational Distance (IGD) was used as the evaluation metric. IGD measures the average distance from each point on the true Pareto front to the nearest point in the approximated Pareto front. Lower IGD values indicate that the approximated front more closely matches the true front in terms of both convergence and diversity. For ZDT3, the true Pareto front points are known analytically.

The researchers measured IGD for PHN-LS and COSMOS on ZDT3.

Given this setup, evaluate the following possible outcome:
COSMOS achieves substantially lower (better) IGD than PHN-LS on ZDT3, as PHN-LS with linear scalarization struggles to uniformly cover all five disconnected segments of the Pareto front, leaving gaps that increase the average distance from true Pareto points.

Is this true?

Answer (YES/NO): NO